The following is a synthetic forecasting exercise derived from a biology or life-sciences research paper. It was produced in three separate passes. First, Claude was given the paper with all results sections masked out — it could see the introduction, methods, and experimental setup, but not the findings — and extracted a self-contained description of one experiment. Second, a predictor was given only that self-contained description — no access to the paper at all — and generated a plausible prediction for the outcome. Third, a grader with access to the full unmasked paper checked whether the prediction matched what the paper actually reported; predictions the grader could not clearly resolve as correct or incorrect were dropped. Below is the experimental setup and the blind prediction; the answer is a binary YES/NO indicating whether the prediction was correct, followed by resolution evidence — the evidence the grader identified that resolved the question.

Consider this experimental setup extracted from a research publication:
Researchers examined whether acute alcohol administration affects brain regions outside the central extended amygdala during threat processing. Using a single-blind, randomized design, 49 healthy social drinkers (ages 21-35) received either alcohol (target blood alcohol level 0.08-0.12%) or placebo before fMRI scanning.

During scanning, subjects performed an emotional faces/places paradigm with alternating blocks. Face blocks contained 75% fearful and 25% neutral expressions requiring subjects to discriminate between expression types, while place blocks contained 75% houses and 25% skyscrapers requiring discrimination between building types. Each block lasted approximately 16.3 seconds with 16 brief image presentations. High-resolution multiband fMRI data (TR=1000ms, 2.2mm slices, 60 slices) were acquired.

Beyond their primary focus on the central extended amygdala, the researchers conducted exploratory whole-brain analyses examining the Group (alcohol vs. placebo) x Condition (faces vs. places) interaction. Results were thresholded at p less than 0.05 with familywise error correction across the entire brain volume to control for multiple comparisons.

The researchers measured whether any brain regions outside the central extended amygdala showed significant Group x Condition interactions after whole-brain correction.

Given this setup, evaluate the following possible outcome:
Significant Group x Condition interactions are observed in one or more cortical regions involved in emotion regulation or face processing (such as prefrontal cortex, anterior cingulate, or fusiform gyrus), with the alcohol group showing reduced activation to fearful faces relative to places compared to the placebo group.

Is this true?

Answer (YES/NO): NO